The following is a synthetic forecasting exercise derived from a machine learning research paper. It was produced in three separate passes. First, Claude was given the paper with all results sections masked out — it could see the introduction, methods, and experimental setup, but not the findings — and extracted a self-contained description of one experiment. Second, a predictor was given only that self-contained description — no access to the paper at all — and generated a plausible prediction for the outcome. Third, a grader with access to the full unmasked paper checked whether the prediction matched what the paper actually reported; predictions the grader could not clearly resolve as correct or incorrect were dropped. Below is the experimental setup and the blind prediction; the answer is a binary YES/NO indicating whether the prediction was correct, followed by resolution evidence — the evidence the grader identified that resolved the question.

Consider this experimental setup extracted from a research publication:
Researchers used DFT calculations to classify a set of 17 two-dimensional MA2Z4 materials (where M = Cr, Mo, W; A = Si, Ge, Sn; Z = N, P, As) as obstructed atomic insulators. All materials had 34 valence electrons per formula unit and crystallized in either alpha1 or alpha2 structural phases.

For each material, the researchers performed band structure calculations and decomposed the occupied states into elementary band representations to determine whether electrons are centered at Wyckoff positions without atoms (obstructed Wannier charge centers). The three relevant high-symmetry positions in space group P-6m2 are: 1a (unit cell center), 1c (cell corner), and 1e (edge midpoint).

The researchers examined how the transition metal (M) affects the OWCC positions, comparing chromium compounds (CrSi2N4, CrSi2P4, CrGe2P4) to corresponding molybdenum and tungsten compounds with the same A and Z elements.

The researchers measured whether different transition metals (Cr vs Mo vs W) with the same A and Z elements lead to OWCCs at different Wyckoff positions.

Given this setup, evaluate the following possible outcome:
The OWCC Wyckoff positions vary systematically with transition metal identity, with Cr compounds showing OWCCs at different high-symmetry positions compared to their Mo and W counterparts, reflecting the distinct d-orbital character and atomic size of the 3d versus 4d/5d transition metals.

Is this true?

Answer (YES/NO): NO